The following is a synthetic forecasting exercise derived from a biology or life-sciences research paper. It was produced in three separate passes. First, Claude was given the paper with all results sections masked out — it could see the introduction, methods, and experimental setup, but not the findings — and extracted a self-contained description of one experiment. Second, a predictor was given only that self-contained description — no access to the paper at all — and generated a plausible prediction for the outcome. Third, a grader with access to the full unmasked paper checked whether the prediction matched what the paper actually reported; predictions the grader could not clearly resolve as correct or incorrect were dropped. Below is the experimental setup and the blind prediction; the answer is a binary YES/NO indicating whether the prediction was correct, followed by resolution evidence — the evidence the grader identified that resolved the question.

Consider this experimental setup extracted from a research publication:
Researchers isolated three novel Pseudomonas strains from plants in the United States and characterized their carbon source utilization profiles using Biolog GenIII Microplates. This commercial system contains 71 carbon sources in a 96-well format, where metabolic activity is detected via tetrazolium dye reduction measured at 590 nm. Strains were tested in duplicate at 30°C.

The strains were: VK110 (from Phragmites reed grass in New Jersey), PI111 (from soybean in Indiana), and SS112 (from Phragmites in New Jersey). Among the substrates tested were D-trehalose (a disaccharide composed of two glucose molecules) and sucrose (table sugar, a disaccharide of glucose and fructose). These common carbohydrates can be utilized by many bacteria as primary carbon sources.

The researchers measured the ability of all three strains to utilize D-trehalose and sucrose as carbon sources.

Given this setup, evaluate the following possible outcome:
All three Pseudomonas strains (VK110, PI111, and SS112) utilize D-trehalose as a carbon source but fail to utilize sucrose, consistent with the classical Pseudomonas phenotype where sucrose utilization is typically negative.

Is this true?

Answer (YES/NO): NO